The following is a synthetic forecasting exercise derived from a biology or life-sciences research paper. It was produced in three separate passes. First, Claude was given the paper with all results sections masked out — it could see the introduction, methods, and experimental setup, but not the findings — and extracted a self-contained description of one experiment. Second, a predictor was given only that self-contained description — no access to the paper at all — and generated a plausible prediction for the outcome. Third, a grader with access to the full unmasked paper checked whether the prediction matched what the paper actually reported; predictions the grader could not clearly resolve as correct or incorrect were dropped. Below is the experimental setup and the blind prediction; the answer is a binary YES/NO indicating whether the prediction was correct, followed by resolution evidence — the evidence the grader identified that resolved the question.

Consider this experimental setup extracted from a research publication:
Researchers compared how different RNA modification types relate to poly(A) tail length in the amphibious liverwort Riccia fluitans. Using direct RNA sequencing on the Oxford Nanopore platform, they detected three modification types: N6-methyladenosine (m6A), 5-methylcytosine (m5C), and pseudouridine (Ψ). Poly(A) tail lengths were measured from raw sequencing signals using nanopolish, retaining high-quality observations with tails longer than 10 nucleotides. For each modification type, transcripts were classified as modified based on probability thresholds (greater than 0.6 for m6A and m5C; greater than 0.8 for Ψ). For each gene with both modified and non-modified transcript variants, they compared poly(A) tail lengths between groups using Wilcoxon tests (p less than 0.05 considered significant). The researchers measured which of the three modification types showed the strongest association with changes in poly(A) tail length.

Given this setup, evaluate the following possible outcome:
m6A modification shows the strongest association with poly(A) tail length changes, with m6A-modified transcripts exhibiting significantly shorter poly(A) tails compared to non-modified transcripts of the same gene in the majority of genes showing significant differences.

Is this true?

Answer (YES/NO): NO